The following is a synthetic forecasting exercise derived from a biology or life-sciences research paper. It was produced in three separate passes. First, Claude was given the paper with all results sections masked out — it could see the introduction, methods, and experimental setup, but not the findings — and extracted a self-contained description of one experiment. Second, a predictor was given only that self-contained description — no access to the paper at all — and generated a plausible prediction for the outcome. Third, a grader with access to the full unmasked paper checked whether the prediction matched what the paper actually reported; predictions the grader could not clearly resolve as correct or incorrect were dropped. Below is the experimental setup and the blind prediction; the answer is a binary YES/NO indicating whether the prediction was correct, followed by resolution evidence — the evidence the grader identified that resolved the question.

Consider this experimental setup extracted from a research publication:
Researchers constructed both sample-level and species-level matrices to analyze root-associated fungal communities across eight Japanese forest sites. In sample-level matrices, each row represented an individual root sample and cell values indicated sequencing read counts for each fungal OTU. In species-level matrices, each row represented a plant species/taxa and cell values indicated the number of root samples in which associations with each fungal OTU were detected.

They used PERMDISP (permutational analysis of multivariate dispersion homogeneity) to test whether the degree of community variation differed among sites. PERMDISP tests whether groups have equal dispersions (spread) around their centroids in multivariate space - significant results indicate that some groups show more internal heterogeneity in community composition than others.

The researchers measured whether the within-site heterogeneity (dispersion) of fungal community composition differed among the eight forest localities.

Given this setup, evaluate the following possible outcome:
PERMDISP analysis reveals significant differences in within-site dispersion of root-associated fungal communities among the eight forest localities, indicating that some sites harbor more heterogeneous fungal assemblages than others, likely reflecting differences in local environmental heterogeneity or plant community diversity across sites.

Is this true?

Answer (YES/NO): YES